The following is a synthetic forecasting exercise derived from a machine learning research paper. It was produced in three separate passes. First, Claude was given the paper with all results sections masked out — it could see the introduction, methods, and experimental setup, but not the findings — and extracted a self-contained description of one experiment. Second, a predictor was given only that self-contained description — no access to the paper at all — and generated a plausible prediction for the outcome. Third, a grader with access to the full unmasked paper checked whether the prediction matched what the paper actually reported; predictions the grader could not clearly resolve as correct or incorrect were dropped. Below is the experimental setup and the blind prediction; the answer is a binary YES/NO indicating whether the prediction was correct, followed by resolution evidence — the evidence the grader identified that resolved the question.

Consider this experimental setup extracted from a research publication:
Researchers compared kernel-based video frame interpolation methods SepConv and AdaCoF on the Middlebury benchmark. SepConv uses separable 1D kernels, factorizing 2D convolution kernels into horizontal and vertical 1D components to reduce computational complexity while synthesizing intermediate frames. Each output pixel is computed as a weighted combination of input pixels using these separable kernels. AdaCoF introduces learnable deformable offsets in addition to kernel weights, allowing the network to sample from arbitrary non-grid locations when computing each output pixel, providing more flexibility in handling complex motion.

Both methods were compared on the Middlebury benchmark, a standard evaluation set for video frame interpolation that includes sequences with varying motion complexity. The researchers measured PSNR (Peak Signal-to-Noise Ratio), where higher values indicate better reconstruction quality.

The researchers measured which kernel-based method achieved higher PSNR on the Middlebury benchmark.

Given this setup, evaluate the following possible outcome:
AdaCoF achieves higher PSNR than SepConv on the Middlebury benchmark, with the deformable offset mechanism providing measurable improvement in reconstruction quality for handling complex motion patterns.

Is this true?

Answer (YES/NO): NO